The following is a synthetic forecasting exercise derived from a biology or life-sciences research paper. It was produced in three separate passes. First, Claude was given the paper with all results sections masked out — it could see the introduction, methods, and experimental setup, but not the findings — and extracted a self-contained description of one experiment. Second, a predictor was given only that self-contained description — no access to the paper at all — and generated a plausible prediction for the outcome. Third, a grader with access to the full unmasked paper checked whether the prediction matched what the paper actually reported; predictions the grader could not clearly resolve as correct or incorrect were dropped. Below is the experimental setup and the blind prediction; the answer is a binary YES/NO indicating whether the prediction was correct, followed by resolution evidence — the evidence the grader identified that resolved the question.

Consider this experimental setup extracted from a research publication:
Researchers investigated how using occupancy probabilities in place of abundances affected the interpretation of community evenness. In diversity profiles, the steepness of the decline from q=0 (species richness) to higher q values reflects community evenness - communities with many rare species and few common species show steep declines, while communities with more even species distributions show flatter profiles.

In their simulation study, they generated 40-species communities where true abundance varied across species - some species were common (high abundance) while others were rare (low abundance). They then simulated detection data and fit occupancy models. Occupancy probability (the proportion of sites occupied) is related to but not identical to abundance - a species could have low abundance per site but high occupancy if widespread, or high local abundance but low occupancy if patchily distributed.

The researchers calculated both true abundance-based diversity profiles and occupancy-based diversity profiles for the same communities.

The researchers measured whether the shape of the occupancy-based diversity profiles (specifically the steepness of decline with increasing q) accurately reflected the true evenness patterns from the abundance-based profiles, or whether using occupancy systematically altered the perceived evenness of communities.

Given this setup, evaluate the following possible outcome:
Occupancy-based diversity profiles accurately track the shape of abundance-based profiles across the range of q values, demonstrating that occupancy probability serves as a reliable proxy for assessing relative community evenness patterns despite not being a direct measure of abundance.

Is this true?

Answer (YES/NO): NO